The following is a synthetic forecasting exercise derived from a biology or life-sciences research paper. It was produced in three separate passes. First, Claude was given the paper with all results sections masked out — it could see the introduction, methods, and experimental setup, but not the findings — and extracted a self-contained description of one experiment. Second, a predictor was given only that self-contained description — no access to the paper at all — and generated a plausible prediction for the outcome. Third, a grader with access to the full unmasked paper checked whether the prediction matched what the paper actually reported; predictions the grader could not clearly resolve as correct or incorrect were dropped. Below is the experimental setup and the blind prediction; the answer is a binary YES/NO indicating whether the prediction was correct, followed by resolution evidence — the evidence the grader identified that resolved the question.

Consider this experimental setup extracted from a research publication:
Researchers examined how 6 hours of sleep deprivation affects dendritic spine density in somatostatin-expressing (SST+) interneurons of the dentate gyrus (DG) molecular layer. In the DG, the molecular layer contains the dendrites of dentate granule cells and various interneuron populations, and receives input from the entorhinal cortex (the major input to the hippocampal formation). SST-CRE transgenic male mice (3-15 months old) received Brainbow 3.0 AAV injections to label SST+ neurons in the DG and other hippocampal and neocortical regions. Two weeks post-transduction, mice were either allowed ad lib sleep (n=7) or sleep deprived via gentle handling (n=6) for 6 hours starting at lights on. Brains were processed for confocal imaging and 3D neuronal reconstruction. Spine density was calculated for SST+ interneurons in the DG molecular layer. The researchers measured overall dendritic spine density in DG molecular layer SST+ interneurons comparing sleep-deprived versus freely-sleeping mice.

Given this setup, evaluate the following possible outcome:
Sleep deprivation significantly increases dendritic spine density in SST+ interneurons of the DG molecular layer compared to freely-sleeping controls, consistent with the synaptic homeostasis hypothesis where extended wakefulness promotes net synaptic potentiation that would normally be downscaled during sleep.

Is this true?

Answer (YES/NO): NO